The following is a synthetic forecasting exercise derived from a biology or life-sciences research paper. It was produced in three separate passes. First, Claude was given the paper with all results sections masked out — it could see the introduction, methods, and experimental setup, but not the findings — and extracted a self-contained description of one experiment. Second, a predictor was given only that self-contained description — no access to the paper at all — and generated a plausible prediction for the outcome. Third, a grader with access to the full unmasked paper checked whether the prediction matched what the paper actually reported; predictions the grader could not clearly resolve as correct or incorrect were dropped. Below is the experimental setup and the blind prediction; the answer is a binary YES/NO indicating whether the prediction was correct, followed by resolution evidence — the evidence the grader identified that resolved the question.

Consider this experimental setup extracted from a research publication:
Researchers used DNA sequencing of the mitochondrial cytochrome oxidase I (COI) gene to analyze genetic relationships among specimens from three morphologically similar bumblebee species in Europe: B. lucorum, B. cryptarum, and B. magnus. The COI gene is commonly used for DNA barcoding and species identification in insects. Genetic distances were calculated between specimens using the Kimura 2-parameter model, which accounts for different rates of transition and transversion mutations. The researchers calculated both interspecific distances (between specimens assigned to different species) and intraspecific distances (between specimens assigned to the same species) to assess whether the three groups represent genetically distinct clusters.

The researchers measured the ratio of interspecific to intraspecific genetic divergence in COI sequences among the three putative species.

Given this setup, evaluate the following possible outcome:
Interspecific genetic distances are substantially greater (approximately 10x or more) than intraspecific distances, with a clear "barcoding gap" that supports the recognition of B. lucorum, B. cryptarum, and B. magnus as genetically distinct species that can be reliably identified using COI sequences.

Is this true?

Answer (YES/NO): YES